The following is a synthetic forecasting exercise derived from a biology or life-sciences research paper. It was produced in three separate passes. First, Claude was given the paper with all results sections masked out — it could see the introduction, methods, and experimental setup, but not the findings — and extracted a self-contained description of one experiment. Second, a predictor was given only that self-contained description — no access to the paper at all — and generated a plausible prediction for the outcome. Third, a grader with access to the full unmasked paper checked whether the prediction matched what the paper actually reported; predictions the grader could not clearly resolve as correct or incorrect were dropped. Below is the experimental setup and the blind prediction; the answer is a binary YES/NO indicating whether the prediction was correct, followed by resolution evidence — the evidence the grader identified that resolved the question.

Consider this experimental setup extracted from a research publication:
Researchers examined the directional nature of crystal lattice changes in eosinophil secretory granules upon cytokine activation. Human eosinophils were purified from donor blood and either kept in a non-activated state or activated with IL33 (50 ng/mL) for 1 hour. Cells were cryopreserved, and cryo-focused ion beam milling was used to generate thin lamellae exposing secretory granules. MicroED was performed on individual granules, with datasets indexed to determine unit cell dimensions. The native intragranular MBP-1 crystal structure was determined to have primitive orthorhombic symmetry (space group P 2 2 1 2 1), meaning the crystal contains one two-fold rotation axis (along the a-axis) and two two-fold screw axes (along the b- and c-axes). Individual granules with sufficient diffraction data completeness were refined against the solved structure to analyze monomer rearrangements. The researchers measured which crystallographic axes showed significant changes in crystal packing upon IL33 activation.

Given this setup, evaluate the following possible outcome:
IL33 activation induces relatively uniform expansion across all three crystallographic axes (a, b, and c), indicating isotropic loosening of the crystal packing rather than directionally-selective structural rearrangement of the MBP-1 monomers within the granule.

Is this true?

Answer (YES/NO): NO